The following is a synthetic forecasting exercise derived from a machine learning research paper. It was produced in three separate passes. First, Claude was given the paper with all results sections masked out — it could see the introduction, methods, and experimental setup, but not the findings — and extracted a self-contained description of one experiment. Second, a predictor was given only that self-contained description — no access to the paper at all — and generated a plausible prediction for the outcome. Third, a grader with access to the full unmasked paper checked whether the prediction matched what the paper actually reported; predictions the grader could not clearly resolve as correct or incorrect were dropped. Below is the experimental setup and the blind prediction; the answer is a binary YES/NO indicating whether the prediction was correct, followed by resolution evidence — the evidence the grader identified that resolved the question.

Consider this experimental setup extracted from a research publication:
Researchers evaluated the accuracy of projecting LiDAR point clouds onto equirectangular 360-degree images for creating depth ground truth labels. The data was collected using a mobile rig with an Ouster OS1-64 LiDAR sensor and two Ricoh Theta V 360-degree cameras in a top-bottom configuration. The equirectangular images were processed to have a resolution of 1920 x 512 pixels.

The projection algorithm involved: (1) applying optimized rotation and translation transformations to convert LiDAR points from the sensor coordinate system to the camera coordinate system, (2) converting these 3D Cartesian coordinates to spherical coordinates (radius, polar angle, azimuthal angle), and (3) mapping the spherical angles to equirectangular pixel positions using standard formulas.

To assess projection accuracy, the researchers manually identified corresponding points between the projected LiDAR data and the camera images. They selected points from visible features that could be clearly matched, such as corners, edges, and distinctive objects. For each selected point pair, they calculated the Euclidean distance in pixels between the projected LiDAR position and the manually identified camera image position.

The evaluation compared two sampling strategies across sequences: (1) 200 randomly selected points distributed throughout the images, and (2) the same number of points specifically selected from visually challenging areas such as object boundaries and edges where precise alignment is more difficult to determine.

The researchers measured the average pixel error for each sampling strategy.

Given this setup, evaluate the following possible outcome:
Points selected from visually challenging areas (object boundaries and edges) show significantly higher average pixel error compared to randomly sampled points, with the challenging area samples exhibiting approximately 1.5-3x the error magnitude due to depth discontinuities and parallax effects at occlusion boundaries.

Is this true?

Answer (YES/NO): NO